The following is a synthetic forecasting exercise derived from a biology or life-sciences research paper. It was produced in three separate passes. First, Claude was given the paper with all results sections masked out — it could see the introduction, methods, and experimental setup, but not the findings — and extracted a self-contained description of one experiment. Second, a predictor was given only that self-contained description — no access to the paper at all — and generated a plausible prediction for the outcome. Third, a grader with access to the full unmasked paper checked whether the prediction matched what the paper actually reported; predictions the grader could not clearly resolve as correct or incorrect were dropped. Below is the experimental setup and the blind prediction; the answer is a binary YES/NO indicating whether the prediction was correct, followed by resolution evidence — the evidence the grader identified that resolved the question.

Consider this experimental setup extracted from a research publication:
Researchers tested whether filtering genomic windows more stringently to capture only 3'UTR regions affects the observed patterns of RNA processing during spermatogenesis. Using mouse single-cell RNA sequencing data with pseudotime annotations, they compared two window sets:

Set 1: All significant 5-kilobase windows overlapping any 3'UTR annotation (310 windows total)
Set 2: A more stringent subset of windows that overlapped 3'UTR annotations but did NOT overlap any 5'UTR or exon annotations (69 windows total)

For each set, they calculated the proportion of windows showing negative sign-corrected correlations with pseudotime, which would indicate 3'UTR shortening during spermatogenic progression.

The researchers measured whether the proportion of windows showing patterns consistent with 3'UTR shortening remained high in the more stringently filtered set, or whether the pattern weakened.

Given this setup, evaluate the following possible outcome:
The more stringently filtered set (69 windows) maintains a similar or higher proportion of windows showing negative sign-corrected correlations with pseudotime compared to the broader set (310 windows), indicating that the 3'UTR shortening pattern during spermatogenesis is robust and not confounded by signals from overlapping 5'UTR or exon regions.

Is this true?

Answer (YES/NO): YES